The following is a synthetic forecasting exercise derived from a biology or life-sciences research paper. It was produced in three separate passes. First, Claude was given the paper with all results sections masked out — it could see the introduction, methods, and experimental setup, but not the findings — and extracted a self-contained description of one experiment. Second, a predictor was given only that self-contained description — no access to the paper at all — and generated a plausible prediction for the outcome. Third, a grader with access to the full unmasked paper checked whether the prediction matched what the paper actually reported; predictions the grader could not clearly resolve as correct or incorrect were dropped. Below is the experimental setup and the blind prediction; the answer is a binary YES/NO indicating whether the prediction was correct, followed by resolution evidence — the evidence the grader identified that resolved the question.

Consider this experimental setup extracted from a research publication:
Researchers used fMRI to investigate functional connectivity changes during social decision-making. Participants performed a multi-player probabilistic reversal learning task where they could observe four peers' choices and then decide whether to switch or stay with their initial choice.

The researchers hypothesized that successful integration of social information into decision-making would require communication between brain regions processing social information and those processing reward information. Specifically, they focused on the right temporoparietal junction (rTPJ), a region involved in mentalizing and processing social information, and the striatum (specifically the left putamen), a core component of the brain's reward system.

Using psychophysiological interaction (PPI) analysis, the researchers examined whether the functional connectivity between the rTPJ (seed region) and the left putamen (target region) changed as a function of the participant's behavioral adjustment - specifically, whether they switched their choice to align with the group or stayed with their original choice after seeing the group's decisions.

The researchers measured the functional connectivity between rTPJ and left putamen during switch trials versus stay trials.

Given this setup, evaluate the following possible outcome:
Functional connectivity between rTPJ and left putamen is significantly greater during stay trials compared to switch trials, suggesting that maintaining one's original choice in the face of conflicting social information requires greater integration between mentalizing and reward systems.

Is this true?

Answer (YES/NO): NO